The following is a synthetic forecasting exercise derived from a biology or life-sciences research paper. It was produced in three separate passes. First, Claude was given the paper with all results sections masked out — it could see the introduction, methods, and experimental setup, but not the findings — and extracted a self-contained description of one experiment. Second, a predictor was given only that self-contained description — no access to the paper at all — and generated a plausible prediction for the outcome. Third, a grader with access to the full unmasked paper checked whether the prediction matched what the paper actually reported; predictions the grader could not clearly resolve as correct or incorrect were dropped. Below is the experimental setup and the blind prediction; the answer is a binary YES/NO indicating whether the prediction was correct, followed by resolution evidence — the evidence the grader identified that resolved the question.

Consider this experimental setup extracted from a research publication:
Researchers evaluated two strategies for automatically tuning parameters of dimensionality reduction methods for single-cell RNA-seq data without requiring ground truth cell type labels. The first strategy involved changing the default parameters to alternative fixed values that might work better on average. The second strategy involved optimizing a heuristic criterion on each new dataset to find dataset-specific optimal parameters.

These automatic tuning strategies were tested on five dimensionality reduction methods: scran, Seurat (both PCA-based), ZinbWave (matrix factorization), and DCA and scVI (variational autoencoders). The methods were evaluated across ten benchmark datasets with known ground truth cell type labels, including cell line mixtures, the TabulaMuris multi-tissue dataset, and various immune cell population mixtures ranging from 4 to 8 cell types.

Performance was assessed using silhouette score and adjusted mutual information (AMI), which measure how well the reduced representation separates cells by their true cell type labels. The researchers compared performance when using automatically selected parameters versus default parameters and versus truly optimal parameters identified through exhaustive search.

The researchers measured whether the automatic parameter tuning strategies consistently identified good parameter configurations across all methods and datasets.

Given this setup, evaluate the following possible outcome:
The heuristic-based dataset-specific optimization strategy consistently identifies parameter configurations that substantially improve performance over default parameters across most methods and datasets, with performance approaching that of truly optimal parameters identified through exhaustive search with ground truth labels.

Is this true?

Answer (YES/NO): NO